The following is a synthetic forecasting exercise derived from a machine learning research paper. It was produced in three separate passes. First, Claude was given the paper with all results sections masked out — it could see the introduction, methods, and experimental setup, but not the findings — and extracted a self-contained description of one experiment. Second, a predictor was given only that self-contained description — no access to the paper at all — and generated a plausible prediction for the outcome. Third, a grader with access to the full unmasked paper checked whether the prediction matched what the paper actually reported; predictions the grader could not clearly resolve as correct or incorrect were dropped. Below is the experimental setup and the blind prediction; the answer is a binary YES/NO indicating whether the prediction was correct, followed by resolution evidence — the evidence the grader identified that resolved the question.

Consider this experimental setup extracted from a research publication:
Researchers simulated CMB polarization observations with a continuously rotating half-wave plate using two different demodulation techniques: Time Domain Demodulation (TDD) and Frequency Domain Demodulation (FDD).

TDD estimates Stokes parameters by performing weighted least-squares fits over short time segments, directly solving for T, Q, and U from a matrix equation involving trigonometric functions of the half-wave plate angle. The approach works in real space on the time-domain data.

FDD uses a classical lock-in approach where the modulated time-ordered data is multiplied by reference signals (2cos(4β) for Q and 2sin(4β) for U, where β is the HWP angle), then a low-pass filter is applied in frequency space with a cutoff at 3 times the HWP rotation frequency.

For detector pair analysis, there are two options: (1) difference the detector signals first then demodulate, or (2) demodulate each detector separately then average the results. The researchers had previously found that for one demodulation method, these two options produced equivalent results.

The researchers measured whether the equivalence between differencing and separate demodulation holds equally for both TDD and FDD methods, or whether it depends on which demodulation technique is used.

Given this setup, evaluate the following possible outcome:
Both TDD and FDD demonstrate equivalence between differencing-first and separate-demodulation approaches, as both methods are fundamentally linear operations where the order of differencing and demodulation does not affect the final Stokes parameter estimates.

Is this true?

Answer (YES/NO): YES